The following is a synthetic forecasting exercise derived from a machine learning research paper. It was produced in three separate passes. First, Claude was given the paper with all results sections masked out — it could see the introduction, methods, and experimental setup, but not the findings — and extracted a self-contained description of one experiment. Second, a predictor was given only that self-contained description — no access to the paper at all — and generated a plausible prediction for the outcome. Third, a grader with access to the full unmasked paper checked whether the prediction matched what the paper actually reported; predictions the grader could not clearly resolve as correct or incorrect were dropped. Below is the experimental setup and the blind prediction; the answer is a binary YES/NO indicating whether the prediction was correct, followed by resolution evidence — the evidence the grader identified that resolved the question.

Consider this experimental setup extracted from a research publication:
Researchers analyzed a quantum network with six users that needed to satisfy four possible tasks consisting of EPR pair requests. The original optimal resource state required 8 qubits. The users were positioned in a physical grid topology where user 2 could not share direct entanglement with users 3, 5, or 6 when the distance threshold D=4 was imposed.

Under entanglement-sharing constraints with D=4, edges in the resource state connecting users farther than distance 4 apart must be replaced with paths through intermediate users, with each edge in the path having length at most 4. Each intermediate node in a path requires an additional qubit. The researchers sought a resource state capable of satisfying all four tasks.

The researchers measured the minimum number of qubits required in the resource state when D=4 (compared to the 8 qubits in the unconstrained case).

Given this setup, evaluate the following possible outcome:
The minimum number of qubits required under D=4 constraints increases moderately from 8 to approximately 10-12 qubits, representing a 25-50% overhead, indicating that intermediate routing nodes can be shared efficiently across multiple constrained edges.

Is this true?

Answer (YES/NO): YES